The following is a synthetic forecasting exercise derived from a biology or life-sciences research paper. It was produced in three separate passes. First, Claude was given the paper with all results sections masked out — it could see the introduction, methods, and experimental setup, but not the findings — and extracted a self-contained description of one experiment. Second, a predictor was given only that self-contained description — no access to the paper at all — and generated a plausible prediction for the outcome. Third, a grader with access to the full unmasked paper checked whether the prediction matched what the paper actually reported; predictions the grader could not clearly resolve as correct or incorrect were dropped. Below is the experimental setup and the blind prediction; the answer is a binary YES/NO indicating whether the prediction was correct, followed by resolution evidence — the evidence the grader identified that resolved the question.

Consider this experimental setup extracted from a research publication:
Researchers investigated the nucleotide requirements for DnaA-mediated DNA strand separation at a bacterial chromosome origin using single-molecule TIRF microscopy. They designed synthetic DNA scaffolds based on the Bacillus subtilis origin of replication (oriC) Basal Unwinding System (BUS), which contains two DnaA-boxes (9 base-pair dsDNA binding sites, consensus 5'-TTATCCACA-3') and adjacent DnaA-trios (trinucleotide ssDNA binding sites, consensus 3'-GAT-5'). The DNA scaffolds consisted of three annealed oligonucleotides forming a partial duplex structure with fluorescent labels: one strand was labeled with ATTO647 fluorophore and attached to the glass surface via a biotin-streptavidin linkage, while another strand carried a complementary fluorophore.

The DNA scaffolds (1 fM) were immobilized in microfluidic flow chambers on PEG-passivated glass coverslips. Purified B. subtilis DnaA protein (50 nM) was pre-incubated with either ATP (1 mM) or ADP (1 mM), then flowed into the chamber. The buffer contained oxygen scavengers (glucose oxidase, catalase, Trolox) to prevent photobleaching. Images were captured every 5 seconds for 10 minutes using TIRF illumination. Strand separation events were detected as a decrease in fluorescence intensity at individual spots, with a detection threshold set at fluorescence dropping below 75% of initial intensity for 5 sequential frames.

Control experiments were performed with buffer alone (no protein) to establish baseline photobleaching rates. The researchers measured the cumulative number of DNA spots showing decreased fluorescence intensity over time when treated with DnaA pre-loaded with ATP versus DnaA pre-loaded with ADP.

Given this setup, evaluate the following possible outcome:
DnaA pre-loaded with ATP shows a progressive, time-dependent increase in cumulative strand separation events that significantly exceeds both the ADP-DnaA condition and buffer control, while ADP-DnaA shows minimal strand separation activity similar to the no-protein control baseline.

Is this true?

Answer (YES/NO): YES